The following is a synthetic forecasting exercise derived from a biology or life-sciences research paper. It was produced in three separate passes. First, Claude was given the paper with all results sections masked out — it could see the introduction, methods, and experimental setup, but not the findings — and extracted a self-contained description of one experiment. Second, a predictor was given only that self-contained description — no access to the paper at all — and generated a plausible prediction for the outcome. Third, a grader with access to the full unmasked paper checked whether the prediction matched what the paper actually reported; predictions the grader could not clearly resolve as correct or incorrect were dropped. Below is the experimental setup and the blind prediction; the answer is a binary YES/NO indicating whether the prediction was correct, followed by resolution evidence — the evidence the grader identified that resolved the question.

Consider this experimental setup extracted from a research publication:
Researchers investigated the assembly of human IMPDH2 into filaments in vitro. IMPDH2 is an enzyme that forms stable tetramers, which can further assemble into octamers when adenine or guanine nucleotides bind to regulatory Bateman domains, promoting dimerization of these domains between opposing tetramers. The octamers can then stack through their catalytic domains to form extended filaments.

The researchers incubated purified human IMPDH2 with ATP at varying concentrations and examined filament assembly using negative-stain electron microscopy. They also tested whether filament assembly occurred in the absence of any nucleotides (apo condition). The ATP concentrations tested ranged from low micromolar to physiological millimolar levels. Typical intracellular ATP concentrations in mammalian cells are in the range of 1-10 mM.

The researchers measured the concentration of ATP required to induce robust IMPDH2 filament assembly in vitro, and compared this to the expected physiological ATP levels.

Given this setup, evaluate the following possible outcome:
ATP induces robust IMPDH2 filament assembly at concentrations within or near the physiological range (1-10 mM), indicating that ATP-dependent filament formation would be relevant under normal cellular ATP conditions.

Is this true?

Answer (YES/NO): NO